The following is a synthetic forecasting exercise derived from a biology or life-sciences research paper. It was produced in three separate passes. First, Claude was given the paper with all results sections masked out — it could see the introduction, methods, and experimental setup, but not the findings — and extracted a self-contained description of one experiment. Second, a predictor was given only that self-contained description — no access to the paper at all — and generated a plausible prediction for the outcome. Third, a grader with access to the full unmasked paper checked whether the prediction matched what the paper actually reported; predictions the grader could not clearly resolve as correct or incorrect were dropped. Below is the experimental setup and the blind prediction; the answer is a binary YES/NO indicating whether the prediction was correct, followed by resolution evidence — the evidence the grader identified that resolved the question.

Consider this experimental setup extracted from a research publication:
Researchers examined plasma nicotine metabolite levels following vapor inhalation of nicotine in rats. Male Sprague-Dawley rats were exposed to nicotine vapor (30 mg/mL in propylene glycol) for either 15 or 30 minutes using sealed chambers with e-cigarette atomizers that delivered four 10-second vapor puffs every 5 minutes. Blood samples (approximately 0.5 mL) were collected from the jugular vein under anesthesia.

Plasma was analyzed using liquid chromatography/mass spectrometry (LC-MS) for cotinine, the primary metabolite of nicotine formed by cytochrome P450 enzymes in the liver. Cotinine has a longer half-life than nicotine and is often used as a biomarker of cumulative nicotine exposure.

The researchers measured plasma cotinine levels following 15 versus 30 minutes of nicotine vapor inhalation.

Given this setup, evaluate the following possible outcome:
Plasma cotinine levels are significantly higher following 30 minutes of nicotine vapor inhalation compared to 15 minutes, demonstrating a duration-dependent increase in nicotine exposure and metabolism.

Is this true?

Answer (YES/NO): YES